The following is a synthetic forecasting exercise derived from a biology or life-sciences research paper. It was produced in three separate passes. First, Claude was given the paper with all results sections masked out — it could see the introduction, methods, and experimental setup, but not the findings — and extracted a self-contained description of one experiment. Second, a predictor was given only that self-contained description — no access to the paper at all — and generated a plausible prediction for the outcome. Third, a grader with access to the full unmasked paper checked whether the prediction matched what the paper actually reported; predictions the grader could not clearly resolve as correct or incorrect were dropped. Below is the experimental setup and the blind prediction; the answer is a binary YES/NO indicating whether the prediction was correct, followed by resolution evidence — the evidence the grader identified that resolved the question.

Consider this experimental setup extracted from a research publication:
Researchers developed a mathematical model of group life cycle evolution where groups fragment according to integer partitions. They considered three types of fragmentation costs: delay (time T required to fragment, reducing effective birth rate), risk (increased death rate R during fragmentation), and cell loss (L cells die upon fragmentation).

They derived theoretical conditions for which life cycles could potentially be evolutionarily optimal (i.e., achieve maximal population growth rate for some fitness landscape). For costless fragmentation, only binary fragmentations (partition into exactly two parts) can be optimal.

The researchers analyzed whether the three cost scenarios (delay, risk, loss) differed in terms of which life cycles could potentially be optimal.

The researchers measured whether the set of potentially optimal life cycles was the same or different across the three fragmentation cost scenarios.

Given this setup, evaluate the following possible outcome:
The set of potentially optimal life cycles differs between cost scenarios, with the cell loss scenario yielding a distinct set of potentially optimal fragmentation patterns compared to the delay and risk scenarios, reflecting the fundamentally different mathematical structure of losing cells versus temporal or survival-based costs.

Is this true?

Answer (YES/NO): NO